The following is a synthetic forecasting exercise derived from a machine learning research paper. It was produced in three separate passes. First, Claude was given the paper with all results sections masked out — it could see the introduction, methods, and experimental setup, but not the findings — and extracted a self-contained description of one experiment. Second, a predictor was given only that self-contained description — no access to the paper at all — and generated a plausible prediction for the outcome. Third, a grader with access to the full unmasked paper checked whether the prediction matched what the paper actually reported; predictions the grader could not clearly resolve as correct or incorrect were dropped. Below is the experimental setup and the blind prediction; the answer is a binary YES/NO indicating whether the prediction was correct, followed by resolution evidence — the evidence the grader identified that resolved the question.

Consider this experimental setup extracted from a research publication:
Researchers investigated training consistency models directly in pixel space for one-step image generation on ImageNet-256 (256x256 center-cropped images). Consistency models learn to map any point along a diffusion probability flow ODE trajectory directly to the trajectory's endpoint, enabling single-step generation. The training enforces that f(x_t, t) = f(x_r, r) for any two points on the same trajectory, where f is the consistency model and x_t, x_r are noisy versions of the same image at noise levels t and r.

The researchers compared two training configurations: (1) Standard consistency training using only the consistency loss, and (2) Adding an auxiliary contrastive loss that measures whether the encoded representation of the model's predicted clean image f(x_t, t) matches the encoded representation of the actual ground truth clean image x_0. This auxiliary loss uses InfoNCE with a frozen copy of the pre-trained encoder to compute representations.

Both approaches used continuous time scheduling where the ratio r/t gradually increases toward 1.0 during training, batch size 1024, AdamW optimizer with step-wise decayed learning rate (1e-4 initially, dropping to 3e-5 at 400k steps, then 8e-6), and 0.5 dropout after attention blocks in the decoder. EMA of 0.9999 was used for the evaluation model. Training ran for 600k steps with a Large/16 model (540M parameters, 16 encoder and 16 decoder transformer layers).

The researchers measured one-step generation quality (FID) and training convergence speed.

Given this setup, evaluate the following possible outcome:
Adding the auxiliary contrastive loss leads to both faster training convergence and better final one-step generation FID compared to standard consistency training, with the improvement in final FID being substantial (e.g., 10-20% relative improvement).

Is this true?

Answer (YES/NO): NO